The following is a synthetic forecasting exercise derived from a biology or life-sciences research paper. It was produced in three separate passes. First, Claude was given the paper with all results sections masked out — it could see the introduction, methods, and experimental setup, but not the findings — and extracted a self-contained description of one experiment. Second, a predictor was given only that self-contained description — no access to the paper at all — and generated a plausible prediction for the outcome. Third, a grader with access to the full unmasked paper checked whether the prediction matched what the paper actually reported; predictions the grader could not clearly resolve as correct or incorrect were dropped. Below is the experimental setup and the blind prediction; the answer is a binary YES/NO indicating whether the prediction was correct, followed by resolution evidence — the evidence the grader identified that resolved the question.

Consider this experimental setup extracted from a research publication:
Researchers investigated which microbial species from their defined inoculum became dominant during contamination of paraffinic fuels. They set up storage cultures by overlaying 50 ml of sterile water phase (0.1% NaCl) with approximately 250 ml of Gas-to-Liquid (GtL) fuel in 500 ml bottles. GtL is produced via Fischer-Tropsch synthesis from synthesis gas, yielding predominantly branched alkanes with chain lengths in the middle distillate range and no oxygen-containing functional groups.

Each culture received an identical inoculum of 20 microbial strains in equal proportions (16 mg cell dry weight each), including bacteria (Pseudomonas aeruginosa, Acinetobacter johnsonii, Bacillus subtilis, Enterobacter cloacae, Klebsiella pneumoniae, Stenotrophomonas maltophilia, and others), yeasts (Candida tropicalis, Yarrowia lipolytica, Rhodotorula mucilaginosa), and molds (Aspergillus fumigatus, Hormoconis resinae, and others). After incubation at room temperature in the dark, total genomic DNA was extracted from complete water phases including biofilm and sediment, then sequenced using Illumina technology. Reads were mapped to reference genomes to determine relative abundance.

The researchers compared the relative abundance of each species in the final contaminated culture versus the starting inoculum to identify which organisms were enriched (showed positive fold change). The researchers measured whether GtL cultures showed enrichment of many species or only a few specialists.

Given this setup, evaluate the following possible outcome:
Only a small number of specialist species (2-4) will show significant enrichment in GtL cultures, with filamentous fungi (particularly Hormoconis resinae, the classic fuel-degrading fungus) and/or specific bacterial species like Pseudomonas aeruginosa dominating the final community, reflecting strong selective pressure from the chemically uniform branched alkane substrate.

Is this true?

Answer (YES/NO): NO